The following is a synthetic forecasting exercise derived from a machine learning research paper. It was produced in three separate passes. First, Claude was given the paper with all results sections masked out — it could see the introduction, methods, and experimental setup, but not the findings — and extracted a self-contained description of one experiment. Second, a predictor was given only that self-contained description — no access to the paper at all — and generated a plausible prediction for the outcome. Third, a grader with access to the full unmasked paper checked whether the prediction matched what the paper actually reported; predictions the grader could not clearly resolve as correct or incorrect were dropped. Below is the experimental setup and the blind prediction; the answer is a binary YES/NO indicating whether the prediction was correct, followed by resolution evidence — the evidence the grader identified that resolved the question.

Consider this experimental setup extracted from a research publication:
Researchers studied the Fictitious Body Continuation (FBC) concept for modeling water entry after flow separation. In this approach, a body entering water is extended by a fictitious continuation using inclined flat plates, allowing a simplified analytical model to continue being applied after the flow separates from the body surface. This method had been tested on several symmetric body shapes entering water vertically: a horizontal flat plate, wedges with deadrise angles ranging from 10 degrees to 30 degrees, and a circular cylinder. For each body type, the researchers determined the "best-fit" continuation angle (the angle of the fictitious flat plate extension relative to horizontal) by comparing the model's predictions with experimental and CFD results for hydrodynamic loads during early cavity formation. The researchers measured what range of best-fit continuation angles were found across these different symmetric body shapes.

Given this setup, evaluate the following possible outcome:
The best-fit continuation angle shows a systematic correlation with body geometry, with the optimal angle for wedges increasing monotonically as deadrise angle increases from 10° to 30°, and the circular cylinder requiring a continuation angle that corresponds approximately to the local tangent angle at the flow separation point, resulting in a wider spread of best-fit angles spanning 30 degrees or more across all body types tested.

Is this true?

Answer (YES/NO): NO